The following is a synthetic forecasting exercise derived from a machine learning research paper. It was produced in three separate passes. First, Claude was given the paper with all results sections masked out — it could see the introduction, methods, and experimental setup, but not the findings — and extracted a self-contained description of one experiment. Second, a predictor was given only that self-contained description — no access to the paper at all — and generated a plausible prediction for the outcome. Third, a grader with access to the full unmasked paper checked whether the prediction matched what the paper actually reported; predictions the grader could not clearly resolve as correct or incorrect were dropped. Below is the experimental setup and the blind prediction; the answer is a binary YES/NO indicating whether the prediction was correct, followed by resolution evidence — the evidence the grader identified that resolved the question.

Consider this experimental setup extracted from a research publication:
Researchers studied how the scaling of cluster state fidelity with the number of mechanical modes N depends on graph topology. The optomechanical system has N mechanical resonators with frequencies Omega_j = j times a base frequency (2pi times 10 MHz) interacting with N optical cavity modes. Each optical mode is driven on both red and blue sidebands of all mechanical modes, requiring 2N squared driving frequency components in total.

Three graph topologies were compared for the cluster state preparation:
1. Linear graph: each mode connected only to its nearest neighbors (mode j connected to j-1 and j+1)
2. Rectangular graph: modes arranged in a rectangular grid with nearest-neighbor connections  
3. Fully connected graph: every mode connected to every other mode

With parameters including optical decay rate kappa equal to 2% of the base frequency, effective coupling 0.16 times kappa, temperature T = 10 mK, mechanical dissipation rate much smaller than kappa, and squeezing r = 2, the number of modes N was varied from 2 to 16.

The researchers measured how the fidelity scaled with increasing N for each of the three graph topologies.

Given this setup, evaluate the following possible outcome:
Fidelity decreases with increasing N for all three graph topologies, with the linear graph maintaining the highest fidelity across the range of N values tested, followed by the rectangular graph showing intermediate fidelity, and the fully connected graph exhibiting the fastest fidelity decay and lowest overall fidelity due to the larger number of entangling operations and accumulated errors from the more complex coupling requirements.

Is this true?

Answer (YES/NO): NO